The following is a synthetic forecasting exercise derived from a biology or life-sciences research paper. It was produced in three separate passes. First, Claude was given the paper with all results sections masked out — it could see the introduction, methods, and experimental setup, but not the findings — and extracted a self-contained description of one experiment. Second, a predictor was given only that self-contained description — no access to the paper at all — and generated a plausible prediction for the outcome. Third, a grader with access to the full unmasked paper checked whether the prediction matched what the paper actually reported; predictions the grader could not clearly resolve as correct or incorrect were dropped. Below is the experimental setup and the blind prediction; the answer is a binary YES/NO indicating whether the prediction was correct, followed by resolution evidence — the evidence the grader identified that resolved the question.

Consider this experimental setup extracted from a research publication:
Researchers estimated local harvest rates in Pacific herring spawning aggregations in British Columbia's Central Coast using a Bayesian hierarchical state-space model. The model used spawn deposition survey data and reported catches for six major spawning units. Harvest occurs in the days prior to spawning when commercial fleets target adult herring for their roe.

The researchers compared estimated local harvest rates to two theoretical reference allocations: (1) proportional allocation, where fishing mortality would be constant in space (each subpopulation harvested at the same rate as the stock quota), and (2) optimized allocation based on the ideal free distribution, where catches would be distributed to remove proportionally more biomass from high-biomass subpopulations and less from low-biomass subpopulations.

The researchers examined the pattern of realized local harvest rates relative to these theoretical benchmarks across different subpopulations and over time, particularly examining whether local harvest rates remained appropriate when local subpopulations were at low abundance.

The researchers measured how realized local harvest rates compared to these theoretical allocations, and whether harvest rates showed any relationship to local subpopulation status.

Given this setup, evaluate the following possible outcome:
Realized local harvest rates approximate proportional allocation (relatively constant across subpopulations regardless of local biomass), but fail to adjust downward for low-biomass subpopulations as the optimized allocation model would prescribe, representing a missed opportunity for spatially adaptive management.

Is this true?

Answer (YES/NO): NO